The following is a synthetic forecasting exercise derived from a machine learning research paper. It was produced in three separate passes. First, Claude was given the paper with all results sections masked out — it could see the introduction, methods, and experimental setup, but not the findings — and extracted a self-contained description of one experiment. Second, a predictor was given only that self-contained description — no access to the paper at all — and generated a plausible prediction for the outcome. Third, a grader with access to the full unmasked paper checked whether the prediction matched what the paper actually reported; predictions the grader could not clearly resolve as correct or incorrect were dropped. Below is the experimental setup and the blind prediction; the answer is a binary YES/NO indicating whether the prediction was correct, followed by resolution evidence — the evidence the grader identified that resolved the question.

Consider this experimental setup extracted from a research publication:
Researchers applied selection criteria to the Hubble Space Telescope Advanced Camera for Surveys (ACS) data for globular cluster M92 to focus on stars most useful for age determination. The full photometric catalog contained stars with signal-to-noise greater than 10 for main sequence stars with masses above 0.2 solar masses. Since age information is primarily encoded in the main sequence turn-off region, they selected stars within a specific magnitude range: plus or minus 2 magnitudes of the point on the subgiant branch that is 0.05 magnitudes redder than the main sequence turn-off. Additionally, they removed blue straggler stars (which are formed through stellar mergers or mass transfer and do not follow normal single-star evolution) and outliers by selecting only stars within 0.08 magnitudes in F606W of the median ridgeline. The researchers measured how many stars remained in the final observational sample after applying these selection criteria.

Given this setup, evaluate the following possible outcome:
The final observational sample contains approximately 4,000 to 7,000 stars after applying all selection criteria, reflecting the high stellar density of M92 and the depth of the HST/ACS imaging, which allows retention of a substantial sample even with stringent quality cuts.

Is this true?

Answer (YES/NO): NO